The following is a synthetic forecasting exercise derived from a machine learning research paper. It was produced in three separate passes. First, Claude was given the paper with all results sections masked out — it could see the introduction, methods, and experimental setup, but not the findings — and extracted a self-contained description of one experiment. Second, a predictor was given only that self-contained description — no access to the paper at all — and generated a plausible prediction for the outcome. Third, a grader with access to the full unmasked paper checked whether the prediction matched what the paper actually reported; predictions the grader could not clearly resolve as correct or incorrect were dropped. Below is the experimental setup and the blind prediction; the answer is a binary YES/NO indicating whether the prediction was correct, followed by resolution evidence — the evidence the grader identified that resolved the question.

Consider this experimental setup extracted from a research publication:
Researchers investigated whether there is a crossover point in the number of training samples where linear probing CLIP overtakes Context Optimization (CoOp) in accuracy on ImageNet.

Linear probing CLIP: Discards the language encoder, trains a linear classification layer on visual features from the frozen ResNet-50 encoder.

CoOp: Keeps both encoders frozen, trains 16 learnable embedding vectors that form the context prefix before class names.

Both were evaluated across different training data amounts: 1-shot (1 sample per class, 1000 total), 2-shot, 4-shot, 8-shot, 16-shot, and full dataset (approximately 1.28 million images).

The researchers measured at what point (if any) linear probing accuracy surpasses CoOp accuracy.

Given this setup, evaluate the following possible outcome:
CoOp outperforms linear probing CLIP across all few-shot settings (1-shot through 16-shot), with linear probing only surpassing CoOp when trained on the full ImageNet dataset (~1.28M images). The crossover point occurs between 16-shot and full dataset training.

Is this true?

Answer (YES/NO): YES